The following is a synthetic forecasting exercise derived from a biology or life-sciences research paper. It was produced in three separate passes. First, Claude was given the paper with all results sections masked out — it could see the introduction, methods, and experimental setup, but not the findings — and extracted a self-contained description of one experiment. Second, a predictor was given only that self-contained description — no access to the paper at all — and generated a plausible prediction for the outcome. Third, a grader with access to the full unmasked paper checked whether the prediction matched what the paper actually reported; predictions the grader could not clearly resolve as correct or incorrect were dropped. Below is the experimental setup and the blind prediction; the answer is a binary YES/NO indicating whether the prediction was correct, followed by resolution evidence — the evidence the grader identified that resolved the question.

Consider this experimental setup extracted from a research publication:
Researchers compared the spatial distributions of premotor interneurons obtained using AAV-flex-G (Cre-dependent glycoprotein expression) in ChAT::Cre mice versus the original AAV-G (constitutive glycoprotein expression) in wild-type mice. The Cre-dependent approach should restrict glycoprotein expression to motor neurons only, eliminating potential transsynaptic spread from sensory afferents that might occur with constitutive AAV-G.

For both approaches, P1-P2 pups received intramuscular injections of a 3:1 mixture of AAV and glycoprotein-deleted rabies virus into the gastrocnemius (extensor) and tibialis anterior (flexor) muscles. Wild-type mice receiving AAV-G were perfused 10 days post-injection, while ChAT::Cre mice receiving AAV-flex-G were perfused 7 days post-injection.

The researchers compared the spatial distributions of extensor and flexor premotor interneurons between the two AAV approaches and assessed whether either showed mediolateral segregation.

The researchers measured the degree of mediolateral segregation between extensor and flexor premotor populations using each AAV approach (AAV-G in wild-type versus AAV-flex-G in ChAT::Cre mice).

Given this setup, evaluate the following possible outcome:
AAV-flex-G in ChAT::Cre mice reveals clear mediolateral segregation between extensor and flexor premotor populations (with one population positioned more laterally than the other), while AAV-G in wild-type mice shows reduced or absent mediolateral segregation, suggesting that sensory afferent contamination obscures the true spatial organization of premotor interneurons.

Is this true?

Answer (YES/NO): NO